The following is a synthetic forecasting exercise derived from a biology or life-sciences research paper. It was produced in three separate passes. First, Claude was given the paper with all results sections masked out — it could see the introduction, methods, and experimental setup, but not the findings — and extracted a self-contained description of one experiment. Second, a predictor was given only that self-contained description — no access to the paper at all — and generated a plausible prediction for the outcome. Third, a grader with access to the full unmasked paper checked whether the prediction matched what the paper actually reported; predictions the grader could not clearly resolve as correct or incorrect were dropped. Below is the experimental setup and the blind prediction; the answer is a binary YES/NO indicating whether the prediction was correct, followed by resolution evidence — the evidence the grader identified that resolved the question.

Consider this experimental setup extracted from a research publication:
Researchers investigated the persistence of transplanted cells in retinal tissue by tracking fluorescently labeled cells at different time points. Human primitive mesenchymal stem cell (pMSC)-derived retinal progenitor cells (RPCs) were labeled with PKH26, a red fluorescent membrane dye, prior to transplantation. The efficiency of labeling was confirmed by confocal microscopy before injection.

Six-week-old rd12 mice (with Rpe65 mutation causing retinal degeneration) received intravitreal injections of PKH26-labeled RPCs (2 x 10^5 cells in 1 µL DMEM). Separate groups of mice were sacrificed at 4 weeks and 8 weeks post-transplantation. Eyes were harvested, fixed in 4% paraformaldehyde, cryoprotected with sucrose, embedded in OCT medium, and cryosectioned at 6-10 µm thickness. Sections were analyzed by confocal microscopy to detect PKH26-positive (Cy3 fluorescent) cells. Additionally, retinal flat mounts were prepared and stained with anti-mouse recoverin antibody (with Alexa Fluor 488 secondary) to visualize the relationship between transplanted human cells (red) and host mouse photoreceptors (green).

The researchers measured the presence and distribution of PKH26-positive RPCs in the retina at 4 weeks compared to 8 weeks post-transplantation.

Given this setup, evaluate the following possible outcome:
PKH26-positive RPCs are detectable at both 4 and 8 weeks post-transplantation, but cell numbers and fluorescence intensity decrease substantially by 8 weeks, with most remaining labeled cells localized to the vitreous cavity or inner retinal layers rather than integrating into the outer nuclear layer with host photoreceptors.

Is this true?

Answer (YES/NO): NO